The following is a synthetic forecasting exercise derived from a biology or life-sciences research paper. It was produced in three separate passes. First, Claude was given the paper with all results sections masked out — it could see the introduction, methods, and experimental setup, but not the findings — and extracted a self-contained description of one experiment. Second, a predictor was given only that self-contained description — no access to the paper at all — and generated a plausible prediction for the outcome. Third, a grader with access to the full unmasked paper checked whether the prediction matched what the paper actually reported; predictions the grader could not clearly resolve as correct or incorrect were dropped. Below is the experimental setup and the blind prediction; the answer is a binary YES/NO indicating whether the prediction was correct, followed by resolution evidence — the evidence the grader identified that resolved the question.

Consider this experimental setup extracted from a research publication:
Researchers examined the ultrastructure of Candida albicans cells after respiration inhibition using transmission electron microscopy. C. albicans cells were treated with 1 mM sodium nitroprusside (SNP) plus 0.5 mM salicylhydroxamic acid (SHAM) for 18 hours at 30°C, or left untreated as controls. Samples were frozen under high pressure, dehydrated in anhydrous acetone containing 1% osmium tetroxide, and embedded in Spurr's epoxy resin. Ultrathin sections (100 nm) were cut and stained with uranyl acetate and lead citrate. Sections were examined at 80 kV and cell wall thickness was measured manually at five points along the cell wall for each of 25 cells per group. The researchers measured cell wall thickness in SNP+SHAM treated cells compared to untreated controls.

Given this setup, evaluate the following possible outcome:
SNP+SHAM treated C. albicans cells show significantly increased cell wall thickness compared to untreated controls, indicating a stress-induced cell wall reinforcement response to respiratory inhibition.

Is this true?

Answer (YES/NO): NO